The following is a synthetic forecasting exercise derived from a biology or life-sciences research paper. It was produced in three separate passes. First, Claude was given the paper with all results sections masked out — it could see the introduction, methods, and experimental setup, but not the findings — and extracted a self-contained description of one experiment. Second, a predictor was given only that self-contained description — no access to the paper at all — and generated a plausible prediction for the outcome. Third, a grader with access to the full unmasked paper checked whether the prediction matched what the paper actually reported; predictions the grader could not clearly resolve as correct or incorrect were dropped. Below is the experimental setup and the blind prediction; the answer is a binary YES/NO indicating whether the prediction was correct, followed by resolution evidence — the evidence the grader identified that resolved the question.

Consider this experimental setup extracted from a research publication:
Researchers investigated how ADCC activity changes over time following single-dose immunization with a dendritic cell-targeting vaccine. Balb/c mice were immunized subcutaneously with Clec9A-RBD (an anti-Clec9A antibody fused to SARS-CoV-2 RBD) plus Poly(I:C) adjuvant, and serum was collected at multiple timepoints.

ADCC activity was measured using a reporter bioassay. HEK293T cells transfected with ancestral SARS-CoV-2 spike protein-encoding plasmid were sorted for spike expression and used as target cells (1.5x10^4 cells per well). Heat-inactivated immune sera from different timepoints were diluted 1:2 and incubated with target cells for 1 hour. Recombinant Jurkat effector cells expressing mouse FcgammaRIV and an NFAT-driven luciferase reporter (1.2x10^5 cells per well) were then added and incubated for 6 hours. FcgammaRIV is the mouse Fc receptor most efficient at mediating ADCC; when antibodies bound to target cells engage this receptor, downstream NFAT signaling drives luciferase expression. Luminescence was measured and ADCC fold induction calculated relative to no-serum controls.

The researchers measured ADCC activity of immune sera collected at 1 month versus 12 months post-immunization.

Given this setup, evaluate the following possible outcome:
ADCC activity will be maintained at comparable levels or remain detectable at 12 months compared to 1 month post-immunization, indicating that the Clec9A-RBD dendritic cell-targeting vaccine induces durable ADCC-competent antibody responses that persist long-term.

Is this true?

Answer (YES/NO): YES